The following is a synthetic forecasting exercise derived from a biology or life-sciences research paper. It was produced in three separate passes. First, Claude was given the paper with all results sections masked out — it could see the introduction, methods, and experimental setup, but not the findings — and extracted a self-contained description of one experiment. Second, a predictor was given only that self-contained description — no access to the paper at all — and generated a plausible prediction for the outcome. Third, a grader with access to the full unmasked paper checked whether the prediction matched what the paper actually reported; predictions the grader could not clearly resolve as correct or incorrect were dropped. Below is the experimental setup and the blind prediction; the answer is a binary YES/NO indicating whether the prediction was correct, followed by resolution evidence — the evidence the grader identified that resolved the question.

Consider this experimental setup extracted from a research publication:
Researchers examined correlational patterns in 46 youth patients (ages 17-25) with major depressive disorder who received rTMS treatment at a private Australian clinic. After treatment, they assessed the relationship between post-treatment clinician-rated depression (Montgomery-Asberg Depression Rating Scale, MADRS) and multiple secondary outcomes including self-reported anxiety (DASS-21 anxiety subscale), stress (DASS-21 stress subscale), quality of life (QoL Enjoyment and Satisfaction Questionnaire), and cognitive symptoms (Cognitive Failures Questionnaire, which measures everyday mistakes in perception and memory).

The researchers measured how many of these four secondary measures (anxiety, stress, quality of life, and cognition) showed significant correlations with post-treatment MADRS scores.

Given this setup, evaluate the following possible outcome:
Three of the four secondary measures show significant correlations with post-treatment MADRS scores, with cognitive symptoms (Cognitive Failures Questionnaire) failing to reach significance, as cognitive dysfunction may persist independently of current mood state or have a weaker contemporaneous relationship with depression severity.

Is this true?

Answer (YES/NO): NO